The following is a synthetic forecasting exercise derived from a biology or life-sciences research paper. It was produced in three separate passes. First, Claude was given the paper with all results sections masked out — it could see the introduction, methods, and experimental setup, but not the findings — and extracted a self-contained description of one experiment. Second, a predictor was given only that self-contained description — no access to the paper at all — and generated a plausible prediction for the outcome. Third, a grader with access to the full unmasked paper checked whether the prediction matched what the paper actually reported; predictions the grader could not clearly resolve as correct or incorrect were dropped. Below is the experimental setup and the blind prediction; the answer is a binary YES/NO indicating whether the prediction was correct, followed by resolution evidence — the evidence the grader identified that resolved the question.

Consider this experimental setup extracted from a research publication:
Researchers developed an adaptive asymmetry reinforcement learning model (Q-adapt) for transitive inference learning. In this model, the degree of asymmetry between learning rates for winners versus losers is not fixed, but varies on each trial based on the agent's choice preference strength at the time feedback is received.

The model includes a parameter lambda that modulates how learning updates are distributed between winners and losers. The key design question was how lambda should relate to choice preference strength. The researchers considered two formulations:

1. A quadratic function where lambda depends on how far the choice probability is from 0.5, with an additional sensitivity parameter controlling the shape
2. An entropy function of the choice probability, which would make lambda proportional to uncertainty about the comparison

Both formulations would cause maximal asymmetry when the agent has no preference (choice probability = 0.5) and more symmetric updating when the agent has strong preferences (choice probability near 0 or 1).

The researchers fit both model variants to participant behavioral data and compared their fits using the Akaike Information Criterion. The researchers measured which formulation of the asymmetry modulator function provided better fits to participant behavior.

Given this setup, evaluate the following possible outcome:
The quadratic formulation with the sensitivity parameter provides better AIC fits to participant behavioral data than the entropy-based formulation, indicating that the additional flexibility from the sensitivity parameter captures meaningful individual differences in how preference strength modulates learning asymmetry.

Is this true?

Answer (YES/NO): YES